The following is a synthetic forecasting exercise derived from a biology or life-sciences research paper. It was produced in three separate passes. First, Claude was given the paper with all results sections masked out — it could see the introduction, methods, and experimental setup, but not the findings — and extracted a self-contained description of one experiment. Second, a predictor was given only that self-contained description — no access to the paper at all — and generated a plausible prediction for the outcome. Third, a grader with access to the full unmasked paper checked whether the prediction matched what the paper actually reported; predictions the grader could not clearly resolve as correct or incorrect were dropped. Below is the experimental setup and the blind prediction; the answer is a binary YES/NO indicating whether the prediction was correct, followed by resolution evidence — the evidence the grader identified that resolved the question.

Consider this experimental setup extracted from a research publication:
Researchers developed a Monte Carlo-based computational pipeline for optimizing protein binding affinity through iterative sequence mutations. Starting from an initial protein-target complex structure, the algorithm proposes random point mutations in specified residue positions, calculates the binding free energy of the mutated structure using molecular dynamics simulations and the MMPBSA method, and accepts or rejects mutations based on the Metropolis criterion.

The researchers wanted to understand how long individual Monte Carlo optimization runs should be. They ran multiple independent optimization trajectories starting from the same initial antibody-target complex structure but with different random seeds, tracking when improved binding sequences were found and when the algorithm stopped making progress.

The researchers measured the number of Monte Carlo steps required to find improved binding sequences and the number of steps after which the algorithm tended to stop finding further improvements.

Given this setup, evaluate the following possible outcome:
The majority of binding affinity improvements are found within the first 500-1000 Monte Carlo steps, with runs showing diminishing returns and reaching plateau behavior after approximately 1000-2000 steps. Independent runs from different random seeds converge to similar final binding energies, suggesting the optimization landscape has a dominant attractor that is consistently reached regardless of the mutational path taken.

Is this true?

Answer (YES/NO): NO